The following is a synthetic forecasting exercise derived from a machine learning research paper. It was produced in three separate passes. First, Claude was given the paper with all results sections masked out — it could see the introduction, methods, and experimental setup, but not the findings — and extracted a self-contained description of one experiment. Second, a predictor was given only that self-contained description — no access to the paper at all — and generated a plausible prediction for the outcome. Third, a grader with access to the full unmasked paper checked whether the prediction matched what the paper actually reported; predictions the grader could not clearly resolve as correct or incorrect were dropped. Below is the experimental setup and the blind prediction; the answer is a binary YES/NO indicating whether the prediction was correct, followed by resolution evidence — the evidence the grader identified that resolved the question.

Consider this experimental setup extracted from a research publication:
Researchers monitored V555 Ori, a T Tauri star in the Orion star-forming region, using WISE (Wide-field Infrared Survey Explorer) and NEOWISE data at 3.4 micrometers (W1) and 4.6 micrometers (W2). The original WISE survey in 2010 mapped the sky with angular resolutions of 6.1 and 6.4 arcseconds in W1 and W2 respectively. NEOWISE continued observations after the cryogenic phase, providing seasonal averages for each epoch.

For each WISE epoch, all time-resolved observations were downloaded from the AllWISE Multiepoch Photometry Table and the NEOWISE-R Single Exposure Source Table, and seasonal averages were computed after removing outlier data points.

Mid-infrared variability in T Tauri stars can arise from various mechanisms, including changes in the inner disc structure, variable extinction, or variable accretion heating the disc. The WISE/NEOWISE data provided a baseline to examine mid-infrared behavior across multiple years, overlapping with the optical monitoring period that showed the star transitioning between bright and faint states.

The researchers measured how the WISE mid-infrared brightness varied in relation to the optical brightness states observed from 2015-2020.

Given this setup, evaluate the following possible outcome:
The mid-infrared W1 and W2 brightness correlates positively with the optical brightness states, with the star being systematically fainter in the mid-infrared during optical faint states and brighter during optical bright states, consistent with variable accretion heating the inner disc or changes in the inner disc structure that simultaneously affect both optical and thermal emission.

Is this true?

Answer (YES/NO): NO